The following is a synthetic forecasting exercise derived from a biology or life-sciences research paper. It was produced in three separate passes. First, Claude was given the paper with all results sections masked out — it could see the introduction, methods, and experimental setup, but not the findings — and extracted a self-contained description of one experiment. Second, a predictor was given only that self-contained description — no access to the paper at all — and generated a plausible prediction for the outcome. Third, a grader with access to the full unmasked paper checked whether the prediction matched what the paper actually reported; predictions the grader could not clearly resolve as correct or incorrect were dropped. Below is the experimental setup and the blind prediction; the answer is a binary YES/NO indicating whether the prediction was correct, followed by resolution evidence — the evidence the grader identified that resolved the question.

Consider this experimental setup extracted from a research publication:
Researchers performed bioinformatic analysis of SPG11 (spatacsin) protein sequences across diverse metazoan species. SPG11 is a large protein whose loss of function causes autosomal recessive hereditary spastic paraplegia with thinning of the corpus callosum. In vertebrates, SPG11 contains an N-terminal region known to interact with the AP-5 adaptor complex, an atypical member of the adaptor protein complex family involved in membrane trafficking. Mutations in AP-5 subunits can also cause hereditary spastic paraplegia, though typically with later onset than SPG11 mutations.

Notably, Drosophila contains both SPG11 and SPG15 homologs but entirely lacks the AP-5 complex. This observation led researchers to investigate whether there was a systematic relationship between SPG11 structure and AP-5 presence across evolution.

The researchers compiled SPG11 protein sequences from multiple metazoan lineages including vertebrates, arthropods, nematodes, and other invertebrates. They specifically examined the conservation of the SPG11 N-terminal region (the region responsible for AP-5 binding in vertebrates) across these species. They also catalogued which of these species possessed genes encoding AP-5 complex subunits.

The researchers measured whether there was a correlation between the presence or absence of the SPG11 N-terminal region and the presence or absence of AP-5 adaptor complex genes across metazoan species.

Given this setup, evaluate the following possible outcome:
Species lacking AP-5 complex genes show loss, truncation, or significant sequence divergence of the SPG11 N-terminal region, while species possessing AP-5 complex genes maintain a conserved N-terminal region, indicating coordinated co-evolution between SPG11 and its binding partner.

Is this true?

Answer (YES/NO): YES